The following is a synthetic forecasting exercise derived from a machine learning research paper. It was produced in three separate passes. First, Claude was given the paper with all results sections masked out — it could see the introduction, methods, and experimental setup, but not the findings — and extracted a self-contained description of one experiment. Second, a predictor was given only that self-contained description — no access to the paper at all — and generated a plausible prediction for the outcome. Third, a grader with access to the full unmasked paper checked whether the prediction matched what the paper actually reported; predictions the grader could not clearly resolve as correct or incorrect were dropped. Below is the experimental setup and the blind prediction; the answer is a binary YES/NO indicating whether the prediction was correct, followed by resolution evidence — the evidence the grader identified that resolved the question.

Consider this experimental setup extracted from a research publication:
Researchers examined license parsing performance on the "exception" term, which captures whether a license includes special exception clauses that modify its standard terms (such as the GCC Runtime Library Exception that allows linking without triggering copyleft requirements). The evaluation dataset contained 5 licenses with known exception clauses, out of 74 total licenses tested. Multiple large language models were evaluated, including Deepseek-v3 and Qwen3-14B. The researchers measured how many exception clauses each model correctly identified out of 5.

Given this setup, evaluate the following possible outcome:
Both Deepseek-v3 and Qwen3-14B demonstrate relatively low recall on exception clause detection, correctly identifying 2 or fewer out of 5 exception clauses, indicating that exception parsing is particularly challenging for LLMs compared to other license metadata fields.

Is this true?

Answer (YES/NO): NO